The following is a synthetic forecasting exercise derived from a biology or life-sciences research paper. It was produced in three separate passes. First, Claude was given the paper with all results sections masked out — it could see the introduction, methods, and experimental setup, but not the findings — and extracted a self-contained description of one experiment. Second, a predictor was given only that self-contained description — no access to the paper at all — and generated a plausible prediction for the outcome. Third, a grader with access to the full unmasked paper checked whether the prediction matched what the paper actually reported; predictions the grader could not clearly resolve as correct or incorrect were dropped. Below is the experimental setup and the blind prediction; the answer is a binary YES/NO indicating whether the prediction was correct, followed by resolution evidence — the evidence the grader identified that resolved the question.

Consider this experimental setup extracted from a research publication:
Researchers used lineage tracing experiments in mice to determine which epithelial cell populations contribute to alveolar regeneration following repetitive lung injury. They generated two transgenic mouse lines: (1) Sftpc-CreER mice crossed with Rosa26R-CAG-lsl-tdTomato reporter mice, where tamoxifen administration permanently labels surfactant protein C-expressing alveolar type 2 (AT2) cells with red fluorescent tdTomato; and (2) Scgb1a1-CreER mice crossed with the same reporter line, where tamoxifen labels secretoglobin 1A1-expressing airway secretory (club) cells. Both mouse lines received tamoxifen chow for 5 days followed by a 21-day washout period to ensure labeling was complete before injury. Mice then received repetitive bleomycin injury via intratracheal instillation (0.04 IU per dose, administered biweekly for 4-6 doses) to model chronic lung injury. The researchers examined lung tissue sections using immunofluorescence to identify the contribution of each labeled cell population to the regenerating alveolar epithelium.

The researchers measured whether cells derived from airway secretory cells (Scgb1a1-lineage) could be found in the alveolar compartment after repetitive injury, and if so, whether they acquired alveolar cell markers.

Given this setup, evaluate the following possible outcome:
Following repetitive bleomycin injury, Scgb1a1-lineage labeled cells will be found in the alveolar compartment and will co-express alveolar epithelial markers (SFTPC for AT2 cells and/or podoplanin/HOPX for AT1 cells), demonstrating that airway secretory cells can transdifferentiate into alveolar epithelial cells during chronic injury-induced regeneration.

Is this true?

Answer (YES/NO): YES